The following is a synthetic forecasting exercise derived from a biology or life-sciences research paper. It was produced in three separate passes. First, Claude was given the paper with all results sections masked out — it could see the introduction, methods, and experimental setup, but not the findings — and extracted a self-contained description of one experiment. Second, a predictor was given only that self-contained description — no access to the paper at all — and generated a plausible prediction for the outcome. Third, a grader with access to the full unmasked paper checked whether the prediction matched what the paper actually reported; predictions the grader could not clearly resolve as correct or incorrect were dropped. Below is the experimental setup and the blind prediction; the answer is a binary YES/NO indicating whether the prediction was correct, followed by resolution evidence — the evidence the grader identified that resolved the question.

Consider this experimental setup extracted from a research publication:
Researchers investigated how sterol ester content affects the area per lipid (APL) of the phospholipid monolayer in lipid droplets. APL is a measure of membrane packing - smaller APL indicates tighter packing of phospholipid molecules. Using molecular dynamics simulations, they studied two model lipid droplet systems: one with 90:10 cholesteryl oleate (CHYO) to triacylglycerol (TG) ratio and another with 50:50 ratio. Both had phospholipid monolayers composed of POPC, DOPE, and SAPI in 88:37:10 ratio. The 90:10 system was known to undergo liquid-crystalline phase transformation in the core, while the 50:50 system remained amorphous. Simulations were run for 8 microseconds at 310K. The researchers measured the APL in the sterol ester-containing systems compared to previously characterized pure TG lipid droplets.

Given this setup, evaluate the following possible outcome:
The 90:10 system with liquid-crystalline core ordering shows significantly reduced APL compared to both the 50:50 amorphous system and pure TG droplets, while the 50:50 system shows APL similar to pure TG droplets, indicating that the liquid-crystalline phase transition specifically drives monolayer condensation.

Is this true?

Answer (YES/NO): NO